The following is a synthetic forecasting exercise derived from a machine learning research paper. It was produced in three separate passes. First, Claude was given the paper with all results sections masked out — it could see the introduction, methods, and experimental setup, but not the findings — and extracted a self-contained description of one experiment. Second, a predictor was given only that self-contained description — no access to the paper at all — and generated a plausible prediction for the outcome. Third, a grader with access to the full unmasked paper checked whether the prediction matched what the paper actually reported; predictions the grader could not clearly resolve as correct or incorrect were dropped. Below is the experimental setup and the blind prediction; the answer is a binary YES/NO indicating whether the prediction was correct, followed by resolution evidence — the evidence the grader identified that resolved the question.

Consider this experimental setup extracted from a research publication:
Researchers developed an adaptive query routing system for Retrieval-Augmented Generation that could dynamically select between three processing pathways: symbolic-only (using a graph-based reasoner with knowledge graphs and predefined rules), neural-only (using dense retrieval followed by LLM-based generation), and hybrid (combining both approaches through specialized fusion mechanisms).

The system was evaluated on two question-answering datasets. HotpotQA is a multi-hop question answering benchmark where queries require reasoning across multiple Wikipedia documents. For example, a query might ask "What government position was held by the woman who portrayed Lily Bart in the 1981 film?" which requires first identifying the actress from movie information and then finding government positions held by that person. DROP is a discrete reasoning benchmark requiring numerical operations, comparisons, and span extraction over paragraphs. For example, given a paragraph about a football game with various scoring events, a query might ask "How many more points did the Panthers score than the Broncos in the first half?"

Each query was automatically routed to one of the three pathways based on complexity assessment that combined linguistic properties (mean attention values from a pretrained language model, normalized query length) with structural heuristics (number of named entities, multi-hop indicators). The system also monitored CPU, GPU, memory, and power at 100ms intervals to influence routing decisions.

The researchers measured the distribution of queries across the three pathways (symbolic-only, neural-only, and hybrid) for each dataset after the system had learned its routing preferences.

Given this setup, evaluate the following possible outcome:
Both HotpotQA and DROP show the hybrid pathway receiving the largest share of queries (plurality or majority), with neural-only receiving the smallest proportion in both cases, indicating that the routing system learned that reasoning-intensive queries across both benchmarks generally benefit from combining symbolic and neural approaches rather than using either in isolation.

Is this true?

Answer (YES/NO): NO